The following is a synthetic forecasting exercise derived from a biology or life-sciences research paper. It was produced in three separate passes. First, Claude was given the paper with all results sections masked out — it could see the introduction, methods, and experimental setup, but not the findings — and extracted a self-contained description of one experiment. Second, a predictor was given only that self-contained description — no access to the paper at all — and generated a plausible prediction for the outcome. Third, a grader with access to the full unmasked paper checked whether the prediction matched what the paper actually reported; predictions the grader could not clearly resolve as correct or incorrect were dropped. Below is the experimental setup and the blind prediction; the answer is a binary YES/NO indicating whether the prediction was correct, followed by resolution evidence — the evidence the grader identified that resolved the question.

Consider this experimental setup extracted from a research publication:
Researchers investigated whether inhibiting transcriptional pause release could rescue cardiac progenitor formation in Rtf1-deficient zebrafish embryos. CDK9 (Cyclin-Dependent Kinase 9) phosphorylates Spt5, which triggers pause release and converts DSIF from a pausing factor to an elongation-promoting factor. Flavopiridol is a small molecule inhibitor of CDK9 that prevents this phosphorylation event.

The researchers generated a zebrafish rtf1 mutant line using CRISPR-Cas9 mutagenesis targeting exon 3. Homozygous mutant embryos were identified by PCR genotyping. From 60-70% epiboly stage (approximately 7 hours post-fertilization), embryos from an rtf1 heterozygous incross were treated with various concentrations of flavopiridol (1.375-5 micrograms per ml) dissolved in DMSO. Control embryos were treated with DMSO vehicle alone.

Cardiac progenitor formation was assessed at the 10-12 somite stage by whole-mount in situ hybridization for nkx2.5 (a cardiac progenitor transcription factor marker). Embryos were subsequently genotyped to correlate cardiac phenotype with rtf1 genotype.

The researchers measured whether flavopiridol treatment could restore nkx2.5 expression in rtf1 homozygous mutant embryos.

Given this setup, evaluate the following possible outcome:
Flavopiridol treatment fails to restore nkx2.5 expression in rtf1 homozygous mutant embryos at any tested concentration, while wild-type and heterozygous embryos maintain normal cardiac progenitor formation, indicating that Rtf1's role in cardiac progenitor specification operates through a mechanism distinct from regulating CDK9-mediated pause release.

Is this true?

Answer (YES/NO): NO